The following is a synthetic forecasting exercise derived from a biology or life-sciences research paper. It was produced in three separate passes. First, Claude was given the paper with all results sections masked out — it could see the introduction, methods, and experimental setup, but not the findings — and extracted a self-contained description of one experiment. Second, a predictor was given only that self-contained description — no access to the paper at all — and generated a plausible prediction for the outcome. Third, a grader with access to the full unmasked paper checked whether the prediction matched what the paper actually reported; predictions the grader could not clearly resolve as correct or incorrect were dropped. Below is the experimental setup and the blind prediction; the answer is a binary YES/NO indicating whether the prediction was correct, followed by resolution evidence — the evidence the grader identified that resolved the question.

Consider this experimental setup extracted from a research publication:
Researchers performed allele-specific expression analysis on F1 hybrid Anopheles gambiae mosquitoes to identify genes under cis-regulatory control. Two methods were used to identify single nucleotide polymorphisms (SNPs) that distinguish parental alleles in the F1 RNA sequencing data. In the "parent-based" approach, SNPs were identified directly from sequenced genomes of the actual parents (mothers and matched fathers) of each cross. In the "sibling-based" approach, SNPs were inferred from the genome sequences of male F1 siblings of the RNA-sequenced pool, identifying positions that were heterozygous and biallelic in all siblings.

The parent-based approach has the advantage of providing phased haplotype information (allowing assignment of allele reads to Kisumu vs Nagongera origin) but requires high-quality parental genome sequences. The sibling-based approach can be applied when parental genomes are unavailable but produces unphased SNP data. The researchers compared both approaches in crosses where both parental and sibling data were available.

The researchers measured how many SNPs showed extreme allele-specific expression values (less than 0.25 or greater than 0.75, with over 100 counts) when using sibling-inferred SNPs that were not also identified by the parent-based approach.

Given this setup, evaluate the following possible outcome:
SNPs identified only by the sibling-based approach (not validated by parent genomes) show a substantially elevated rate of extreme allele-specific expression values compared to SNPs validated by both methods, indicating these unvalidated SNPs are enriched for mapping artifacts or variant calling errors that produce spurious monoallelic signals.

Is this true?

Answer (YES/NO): YES